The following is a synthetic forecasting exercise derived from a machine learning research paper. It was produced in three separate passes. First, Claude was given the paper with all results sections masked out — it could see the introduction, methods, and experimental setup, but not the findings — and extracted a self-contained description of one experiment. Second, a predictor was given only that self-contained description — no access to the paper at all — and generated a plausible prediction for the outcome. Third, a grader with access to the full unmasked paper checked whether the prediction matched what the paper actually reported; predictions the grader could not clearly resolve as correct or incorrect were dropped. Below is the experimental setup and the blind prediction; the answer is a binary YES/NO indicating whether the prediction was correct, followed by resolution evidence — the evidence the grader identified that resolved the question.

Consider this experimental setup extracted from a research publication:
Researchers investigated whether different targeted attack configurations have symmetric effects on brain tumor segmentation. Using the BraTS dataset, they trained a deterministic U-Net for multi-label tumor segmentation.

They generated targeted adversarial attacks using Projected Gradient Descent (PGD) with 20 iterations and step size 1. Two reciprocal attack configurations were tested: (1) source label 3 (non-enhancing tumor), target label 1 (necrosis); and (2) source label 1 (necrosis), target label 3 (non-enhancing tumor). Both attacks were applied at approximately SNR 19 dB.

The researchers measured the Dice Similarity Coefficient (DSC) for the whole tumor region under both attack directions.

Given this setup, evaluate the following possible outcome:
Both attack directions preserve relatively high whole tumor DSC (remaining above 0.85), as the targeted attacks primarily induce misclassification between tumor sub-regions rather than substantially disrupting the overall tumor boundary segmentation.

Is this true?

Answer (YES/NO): NO